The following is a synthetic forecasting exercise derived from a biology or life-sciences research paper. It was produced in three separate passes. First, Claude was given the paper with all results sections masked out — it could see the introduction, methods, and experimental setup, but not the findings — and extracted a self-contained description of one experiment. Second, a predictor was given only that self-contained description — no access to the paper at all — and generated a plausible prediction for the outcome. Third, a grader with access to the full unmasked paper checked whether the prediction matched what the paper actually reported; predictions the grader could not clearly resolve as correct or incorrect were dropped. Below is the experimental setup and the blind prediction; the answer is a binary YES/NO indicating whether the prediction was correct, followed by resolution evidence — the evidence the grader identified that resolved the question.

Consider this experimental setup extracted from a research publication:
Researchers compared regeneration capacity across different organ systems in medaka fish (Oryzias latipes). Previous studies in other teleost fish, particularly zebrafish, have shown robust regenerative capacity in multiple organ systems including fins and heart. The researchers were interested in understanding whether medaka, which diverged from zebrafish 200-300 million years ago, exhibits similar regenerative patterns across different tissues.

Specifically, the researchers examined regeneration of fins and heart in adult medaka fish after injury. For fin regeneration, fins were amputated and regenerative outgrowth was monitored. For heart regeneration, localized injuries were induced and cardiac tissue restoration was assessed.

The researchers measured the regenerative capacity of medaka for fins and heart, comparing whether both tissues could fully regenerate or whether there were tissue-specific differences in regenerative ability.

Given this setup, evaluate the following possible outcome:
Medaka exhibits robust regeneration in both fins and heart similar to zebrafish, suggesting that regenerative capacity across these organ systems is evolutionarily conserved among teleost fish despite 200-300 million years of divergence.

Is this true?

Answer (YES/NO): NO